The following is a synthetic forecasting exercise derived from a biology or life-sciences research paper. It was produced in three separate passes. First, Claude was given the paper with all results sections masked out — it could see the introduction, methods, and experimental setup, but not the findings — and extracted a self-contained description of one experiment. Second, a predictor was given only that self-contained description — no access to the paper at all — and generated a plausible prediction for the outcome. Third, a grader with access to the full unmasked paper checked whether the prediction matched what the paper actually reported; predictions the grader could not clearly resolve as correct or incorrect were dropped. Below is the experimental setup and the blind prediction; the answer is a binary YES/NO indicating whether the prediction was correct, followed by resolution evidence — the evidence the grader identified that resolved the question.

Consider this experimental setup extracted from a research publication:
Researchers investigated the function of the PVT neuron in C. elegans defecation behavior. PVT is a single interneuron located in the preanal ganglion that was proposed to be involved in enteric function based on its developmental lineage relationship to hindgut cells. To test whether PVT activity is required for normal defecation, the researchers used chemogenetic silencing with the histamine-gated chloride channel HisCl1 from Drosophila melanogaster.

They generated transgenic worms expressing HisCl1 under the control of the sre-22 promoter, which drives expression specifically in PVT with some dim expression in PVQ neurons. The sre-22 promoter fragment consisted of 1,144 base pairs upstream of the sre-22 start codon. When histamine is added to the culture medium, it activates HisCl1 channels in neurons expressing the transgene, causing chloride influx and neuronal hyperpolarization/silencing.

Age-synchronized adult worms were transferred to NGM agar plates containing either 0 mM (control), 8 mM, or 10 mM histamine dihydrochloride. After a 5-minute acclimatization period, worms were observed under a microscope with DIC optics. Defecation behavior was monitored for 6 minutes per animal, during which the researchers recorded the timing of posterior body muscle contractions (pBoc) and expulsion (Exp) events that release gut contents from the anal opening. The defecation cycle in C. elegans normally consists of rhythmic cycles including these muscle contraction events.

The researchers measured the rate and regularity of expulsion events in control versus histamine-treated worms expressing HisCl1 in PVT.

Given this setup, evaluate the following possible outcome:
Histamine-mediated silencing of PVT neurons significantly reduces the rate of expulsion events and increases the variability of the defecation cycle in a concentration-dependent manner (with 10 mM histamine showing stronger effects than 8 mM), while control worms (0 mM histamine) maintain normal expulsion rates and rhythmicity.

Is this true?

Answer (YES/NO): NO